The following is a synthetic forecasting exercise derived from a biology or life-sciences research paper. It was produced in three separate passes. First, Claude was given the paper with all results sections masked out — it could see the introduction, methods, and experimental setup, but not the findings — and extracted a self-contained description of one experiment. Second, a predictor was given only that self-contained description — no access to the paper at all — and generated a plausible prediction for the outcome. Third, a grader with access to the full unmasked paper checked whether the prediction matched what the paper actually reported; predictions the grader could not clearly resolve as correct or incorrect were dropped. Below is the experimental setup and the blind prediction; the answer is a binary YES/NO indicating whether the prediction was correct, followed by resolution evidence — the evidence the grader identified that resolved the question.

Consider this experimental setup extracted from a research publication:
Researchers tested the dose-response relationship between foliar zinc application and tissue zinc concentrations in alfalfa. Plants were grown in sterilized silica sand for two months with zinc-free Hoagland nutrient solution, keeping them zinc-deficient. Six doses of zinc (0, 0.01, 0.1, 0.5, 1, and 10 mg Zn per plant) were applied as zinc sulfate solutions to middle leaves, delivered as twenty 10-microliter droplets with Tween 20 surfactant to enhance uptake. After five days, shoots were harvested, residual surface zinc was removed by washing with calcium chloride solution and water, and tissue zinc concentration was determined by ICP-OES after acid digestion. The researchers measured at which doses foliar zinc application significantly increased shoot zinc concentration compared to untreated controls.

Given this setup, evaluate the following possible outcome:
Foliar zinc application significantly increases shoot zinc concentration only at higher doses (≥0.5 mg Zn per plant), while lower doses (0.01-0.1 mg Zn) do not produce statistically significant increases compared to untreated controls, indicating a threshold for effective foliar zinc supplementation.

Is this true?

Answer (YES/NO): NO